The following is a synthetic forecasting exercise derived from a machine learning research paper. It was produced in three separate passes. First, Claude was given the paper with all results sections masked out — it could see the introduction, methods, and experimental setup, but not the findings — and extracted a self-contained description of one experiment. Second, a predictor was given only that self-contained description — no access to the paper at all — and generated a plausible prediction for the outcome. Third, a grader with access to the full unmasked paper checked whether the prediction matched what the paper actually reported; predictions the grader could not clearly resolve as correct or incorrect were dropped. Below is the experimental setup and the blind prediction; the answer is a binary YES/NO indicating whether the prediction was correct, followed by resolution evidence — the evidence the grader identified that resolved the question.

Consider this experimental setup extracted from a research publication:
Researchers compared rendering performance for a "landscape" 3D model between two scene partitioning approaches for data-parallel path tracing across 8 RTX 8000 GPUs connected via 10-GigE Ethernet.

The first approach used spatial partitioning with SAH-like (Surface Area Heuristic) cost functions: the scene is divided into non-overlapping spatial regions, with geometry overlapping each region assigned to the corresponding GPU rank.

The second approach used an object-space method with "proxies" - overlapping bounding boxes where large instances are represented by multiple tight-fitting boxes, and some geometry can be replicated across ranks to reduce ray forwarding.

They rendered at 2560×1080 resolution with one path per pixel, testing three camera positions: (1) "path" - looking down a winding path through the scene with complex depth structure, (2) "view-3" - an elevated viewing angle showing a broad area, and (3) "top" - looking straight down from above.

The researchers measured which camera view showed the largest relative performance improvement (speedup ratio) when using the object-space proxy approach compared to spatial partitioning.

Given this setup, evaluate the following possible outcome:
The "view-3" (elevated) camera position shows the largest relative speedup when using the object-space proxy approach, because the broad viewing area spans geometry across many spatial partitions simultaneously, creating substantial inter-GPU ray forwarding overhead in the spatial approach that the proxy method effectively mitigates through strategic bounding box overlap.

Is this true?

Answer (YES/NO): YES